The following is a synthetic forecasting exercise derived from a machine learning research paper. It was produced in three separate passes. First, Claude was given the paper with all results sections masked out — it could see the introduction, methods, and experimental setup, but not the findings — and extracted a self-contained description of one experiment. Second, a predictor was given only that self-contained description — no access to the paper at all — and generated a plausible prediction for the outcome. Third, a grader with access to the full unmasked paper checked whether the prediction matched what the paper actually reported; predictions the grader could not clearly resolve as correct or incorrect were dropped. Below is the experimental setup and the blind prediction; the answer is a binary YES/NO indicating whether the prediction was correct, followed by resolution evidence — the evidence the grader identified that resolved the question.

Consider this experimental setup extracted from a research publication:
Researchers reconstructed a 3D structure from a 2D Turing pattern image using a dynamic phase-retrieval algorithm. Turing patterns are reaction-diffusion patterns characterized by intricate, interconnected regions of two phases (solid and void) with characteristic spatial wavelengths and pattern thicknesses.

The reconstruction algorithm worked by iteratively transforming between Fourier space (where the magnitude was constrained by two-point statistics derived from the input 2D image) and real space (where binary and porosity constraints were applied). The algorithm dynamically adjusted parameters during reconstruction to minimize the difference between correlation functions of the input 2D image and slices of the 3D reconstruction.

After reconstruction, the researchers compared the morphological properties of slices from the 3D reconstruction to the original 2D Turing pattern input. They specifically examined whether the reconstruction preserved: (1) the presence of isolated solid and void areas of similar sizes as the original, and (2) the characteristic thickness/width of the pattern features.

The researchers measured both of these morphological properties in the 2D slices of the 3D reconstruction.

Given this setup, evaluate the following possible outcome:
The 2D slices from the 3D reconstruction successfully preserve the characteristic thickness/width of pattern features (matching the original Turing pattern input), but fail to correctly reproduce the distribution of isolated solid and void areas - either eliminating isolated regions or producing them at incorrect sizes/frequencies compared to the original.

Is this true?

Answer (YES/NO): NO